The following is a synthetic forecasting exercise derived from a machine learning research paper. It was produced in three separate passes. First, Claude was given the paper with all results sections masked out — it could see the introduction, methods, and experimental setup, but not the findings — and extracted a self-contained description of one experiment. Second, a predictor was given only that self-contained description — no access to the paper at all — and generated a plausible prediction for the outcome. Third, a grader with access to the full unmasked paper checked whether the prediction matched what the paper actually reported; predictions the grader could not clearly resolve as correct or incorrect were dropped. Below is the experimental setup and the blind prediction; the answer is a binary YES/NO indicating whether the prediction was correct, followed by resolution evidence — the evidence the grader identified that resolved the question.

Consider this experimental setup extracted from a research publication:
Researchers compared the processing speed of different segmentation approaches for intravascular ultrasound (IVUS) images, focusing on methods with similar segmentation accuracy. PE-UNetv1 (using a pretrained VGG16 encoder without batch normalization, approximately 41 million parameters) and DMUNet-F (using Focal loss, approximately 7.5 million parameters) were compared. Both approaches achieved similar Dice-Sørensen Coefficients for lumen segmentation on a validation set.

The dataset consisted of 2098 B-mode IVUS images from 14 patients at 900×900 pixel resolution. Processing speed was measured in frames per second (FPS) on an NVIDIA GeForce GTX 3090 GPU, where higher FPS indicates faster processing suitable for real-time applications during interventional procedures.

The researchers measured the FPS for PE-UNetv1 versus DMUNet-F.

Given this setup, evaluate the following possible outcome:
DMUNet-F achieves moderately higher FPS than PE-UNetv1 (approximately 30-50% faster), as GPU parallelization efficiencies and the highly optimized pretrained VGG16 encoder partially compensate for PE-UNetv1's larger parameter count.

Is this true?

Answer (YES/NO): NO